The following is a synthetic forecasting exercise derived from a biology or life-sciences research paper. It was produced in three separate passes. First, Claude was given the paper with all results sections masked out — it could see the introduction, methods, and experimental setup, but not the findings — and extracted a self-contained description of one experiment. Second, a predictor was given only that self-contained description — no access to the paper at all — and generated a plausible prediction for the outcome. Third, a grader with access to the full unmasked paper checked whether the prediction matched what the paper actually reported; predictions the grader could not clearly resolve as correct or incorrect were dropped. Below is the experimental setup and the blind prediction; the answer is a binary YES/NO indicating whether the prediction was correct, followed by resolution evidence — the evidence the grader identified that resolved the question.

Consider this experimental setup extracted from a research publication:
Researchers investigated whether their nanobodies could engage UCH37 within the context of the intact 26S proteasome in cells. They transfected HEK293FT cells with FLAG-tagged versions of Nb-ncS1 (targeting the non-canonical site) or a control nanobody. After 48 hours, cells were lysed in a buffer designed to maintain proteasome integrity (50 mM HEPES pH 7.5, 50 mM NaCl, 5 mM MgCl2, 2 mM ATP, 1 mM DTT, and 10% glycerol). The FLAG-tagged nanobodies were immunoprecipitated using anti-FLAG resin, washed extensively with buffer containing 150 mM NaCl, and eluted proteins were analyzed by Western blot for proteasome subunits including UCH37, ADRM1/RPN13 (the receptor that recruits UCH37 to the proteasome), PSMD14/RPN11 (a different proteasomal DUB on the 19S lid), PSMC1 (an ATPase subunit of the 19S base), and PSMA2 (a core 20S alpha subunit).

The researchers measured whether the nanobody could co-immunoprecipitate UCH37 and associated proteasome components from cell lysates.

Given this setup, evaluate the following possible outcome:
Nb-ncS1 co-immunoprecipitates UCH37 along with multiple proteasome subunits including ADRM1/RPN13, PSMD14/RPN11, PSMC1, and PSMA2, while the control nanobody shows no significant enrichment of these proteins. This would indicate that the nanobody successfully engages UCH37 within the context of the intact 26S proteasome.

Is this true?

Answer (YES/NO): YES